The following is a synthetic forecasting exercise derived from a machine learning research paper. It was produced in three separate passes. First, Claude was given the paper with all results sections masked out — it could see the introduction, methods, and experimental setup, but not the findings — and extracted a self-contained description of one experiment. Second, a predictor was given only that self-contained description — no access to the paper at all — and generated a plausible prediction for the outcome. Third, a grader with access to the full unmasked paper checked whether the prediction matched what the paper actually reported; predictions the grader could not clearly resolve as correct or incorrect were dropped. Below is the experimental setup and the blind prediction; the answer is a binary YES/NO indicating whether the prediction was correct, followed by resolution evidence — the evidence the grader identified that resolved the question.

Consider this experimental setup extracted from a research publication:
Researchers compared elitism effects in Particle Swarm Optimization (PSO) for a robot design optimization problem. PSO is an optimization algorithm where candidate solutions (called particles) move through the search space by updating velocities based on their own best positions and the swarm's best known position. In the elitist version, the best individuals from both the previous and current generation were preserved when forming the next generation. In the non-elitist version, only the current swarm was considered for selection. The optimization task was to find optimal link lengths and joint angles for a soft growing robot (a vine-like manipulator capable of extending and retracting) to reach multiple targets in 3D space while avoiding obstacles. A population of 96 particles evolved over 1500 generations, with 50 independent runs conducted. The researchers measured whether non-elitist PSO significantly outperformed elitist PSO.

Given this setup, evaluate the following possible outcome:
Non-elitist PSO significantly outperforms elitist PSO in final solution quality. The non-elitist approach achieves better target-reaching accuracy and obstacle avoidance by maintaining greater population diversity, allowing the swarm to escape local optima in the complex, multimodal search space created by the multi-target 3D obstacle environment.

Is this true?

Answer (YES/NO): YES